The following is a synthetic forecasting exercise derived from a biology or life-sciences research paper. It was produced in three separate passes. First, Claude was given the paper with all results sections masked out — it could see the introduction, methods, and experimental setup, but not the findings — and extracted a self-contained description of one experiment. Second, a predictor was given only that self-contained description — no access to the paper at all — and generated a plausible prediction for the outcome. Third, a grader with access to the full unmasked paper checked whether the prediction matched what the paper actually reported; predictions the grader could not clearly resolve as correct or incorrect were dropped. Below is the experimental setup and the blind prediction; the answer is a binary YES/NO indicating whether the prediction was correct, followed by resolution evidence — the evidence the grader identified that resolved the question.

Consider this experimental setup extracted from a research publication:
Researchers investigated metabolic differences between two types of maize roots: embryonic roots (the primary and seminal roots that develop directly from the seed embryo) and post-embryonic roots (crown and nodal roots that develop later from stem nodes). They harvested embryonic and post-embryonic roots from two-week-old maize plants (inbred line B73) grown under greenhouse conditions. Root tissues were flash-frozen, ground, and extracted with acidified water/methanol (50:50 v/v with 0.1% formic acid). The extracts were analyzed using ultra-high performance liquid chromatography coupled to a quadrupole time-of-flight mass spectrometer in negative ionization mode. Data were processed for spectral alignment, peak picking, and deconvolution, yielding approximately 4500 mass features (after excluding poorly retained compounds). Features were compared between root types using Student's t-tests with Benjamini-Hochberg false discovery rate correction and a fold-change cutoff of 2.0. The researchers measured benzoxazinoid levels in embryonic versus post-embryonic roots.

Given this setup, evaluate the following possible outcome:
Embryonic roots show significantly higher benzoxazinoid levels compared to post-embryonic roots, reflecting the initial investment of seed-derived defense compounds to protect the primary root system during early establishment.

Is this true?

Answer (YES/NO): NO